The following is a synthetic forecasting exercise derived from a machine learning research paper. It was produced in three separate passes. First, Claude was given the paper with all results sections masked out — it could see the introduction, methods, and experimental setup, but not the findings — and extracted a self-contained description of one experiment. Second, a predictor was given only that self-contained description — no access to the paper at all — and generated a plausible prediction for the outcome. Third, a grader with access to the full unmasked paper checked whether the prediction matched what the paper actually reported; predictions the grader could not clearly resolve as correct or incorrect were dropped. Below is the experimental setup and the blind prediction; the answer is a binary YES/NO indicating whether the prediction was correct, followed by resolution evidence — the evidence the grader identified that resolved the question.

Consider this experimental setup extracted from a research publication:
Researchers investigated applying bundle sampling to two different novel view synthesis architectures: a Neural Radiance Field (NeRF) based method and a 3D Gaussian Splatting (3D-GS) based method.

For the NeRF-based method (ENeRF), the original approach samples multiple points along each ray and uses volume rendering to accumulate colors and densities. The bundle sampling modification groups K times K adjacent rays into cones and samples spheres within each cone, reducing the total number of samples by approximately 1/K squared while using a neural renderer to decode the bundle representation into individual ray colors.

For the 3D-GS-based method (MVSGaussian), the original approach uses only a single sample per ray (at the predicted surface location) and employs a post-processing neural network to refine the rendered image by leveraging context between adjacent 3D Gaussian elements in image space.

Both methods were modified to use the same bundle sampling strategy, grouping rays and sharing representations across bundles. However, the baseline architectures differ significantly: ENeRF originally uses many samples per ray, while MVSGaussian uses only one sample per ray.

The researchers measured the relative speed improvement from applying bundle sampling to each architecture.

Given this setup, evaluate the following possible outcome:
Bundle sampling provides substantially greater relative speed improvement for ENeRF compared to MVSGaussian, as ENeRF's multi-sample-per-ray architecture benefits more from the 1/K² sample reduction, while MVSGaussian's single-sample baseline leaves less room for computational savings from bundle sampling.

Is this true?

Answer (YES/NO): YES